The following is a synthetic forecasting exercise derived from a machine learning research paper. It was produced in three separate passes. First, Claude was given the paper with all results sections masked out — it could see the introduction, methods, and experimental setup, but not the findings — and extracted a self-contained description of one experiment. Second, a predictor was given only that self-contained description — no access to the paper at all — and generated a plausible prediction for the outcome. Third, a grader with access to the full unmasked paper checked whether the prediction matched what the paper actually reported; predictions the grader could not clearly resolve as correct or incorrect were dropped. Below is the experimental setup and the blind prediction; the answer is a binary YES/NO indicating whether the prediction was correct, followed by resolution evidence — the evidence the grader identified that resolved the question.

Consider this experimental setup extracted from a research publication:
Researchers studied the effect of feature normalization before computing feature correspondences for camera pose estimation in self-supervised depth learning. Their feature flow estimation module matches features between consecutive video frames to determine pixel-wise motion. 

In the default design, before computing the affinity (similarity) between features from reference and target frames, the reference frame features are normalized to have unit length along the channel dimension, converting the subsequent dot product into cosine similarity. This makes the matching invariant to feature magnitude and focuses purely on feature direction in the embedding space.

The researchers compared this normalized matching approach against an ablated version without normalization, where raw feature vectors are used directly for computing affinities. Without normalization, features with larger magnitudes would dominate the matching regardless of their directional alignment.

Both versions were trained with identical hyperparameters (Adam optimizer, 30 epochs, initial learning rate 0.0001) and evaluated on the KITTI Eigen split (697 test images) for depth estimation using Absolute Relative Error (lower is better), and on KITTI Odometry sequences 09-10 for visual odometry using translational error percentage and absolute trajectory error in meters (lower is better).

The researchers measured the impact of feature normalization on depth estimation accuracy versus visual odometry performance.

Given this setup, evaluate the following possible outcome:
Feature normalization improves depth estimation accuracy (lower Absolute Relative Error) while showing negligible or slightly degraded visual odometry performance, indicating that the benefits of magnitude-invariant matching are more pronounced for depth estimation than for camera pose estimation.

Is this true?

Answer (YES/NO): NO